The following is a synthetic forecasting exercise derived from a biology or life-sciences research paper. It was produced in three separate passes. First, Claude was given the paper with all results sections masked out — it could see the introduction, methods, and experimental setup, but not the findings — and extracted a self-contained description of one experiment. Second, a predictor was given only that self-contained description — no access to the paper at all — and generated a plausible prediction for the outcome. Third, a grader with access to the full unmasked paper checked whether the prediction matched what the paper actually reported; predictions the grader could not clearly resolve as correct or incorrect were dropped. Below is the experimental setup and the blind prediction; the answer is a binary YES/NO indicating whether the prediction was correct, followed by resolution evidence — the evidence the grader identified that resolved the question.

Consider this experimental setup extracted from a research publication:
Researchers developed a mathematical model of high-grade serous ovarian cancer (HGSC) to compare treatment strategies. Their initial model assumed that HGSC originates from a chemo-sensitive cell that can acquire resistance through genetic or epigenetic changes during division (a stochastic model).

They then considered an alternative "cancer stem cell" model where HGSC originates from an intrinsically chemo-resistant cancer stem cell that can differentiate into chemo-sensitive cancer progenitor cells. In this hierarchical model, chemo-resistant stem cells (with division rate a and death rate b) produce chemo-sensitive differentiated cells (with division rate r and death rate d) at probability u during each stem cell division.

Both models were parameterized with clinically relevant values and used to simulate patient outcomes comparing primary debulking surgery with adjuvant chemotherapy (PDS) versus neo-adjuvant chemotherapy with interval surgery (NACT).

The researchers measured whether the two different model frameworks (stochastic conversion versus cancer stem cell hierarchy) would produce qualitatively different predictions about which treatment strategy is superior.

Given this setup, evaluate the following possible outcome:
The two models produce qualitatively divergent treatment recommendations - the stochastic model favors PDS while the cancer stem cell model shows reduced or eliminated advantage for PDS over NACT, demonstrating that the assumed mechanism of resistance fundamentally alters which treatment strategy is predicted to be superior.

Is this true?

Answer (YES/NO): NO